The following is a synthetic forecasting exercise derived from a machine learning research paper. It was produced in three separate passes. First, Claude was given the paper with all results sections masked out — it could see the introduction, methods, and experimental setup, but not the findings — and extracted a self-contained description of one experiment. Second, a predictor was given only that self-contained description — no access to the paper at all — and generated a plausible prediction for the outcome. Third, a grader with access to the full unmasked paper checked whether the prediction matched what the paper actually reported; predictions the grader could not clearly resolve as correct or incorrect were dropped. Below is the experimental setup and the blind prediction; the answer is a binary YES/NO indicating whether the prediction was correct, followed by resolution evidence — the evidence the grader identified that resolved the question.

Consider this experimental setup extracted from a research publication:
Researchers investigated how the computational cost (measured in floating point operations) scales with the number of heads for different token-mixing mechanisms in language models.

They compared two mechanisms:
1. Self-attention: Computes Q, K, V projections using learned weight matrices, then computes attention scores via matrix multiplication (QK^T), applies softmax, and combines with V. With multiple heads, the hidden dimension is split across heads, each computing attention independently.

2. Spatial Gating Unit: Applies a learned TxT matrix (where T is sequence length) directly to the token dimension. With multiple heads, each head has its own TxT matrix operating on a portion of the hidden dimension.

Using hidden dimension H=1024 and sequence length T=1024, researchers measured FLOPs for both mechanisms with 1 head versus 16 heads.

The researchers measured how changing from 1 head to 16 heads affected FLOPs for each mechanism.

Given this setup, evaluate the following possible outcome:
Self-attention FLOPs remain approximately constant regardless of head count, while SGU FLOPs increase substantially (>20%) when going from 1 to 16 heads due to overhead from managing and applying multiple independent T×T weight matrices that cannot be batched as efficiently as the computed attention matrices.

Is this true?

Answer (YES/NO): NO